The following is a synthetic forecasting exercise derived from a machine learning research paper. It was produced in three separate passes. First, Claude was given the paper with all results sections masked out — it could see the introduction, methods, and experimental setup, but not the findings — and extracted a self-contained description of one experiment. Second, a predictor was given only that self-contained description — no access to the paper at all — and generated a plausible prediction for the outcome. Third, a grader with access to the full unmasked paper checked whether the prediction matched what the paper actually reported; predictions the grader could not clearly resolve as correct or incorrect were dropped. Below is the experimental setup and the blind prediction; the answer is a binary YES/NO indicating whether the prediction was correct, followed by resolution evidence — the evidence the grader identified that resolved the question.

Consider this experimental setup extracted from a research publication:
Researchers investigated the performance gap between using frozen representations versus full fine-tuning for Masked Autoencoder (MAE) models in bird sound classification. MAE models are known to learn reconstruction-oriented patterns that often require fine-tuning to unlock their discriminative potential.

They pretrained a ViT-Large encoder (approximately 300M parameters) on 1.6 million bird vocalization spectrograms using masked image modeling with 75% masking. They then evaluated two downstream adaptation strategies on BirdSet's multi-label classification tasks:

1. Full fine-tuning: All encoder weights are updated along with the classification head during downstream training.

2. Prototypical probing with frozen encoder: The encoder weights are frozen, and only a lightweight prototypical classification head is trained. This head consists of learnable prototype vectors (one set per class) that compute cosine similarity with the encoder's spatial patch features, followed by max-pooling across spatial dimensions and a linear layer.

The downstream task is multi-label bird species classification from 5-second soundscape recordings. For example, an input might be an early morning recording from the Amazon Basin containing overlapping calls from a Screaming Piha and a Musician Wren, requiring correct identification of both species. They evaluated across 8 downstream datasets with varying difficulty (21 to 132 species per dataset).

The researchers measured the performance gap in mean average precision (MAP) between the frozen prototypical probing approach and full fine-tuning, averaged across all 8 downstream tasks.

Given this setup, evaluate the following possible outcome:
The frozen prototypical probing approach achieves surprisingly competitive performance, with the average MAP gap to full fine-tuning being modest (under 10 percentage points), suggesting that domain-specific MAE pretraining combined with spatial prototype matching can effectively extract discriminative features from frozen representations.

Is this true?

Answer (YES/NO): YES